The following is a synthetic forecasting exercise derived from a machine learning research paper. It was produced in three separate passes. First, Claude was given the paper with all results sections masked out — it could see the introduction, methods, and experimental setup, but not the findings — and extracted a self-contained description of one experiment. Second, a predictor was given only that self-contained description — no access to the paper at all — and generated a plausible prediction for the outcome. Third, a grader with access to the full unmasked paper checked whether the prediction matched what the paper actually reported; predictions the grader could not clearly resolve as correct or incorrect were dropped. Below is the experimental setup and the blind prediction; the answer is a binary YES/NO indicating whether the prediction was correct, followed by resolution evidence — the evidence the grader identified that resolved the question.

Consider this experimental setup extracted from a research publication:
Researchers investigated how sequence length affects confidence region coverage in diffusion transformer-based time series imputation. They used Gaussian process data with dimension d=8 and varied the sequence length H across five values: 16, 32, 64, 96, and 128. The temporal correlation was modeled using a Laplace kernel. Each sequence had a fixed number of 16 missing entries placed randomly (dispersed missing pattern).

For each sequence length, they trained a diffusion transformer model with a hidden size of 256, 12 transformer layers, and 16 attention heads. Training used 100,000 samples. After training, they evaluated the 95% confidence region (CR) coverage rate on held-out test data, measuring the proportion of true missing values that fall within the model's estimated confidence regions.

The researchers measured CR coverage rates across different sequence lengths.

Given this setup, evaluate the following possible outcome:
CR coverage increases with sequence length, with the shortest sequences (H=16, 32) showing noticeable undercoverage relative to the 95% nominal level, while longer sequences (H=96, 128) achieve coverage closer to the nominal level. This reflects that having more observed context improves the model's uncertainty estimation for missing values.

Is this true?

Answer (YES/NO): NO